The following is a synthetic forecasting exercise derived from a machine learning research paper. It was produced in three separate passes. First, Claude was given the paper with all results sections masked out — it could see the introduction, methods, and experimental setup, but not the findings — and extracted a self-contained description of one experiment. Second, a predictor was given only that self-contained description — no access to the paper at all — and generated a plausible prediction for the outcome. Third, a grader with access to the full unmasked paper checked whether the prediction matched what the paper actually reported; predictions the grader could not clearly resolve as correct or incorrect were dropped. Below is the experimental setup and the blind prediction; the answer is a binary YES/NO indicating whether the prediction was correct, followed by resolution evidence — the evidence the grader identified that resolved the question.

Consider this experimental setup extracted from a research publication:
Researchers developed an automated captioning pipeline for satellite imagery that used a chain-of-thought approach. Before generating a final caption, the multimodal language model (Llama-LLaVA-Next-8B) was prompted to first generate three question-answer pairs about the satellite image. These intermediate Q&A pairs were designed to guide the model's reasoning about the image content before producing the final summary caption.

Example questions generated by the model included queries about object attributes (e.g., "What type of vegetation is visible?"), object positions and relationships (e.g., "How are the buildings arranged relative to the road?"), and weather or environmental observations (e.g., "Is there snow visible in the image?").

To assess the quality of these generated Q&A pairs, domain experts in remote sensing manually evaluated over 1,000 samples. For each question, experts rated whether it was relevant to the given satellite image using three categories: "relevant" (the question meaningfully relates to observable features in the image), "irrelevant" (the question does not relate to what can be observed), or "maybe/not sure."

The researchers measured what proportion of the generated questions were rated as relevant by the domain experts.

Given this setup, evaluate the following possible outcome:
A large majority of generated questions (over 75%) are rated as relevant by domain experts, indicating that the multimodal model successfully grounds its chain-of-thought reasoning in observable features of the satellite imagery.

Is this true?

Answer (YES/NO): YES